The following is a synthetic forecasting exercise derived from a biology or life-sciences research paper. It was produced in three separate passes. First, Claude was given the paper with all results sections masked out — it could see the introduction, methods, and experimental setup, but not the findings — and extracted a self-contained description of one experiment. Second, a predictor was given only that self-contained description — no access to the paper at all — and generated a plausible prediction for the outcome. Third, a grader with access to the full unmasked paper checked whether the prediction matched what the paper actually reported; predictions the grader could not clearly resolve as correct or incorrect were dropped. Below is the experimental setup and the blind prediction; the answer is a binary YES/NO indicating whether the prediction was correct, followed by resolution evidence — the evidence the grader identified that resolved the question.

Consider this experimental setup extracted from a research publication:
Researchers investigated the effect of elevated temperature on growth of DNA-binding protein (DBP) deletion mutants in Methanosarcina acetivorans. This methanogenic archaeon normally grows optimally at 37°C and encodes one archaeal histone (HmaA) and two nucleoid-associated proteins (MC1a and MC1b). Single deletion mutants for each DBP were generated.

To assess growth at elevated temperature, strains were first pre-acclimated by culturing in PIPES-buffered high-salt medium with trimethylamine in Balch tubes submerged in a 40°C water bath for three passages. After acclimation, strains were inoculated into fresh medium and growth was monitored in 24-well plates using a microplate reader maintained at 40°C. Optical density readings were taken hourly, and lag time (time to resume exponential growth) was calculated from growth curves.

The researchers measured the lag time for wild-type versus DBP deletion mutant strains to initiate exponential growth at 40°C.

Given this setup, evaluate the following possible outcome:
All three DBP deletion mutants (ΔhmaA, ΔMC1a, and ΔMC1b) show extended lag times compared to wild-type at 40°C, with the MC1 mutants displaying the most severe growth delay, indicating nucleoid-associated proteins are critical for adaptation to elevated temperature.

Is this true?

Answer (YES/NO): NO